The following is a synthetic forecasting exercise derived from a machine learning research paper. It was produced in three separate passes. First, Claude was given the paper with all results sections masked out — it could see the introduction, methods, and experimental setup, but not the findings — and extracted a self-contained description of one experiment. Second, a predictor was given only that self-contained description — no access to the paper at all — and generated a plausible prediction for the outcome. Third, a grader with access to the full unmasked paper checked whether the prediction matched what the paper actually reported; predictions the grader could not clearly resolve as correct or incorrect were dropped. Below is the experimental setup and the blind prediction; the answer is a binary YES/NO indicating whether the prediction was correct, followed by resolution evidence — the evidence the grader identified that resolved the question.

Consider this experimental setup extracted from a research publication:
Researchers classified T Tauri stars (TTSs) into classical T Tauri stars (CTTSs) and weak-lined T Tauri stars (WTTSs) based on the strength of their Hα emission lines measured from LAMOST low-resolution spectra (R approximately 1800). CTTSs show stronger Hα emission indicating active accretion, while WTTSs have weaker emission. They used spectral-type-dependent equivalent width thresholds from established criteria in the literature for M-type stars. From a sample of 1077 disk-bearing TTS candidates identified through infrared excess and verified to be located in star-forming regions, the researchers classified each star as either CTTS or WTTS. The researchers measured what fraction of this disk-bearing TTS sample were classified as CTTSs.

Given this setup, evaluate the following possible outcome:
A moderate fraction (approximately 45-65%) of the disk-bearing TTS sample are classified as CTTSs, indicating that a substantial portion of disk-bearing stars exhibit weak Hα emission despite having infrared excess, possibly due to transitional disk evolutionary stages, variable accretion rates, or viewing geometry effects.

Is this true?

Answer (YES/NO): NO